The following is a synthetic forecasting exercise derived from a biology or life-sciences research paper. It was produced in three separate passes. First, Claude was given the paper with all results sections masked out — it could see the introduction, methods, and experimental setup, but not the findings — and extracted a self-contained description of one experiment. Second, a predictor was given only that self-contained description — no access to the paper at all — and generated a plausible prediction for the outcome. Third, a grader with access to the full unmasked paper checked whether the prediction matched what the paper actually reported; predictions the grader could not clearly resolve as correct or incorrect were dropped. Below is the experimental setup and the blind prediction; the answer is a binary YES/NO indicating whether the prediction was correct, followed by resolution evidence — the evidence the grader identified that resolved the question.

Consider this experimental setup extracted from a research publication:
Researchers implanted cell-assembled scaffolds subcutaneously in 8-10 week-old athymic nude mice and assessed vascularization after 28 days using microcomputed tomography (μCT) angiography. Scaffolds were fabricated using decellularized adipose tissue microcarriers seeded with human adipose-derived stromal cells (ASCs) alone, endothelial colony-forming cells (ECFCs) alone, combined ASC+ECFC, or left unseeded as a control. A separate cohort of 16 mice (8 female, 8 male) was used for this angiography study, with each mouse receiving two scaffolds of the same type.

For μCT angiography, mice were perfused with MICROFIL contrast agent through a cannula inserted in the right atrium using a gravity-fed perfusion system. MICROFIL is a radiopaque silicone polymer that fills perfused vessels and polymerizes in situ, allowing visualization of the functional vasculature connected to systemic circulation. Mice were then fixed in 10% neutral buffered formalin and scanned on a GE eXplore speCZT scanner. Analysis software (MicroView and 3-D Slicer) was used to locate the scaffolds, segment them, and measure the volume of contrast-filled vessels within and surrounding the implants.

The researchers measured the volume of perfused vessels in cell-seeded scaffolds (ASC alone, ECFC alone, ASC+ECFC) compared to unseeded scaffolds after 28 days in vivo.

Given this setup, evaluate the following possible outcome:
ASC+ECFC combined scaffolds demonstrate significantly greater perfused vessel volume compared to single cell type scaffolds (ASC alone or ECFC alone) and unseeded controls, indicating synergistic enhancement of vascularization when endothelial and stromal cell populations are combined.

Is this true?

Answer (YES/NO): NO